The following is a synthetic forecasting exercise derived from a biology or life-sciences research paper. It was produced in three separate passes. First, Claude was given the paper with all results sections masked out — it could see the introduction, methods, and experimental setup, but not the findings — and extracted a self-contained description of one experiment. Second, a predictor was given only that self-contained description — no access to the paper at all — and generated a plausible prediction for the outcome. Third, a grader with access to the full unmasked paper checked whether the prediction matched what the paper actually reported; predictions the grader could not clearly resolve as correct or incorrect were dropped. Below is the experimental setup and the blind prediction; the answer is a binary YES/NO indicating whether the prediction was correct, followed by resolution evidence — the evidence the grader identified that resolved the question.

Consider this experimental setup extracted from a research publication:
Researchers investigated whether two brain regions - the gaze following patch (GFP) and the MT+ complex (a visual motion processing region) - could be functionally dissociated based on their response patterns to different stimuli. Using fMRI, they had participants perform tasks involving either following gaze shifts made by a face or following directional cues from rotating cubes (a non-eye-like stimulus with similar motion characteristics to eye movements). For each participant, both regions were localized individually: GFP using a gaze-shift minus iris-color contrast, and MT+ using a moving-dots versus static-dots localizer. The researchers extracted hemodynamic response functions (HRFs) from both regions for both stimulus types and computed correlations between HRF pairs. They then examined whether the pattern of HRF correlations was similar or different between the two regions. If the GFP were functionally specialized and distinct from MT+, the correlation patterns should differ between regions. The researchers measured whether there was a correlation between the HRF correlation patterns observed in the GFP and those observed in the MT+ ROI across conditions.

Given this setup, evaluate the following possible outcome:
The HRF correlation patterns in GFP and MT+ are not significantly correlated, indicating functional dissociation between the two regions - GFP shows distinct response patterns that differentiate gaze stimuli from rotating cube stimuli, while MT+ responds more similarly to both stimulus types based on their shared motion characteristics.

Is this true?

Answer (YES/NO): NO